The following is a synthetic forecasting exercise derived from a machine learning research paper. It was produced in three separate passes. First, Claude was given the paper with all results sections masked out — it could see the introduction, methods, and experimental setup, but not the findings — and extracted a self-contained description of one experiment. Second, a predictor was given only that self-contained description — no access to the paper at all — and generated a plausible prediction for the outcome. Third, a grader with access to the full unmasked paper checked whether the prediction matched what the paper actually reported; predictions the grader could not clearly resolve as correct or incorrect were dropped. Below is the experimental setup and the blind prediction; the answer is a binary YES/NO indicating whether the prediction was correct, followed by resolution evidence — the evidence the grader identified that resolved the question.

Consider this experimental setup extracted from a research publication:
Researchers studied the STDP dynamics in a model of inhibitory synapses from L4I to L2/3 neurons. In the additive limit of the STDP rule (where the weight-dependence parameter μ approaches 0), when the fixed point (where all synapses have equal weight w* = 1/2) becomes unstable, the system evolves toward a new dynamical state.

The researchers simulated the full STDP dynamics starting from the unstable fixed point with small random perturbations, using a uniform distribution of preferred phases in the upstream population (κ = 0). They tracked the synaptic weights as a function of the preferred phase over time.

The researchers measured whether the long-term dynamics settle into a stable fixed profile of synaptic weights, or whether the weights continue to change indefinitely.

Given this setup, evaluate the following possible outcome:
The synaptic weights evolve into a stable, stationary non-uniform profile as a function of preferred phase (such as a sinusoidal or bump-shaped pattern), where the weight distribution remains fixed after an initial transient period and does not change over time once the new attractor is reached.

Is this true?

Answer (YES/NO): NO